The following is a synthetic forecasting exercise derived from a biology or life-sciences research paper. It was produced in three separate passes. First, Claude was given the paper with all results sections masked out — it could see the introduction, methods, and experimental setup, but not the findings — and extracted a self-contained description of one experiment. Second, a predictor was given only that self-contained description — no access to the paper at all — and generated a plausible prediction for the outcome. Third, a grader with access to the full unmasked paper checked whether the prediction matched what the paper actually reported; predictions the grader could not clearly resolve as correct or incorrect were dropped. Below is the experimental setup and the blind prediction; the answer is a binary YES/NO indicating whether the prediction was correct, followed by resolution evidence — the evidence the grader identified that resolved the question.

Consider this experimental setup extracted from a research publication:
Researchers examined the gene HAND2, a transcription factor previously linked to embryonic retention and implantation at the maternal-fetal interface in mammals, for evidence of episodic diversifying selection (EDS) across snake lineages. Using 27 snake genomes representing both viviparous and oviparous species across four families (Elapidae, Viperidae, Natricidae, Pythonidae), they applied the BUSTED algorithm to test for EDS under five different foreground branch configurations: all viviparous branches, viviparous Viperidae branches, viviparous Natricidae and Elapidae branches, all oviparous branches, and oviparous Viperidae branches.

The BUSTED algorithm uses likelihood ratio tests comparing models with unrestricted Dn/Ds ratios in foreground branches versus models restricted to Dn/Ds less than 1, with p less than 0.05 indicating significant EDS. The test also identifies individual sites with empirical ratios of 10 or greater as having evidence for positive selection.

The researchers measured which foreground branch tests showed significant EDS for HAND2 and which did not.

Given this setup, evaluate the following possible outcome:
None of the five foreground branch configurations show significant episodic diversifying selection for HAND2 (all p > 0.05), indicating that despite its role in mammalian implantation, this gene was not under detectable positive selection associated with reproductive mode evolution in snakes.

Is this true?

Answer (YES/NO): NO